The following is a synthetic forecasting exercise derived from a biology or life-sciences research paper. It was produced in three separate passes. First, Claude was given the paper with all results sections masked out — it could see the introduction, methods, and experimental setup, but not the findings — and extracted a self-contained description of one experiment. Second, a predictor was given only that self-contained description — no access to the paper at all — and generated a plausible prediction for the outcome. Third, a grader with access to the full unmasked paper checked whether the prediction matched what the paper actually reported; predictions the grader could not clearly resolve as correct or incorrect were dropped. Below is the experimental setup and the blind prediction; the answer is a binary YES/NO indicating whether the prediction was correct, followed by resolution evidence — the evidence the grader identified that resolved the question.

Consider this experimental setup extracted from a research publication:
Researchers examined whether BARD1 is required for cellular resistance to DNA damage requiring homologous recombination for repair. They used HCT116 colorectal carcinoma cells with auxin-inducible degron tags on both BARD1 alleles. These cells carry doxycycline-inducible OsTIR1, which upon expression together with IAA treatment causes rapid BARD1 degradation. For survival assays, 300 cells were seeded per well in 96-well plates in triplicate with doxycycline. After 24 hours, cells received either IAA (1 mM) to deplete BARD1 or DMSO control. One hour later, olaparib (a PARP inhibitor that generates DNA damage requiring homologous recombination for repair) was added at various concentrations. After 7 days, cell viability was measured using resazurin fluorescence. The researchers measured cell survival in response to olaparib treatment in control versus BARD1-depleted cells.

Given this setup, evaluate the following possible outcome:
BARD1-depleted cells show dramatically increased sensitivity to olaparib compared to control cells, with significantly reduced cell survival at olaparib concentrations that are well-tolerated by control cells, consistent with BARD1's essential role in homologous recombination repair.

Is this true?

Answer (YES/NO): YES